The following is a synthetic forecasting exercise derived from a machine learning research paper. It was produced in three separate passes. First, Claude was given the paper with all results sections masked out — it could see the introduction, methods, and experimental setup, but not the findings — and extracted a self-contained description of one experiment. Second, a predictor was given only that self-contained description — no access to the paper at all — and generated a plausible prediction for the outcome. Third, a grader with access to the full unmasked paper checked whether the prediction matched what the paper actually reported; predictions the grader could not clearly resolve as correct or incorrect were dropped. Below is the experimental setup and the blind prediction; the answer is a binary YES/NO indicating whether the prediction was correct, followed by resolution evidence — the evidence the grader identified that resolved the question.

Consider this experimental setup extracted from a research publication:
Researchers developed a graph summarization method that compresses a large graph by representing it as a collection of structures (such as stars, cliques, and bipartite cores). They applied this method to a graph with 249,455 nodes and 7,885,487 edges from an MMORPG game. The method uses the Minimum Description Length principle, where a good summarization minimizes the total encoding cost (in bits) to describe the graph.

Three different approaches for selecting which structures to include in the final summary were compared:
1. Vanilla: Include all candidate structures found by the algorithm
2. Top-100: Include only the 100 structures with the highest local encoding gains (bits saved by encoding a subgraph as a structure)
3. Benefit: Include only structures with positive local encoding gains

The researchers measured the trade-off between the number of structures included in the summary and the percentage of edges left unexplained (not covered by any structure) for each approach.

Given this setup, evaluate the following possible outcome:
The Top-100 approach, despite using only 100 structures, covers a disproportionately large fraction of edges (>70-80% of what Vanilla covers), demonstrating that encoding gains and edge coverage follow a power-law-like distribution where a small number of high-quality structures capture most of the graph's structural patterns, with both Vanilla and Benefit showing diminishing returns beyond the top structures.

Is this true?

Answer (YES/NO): NO